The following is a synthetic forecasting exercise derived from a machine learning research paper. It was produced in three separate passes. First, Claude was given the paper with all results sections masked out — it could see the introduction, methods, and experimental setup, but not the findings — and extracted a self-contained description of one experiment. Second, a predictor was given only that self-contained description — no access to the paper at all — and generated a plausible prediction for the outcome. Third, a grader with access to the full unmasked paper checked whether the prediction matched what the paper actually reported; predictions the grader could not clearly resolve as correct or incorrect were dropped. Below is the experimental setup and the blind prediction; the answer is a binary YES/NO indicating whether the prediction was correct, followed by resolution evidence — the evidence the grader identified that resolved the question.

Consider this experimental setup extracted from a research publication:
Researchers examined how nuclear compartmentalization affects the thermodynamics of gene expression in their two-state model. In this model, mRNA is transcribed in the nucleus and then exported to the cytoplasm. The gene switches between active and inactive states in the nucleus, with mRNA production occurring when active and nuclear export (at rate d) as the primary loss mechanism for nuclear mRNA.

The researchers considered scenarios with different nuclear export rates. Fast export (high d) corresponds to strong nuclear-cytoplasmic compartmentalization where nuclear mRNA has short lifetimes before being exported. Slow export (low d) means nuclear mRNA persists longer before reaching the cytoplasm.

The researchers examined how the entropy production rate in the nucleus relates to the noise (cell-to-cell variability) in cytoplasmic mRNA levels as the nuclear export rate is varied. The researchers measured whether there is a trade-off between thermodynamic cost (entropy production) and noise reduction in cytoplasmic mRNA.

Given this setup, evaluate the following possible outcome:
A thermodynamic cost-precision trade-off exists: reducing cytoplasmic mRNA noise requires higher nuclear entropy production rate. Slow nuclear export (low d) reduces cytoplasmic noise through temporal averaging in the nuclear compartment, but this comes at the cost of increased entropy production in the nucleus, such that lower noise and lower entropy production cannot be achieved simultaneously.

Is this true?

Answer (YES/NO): YES